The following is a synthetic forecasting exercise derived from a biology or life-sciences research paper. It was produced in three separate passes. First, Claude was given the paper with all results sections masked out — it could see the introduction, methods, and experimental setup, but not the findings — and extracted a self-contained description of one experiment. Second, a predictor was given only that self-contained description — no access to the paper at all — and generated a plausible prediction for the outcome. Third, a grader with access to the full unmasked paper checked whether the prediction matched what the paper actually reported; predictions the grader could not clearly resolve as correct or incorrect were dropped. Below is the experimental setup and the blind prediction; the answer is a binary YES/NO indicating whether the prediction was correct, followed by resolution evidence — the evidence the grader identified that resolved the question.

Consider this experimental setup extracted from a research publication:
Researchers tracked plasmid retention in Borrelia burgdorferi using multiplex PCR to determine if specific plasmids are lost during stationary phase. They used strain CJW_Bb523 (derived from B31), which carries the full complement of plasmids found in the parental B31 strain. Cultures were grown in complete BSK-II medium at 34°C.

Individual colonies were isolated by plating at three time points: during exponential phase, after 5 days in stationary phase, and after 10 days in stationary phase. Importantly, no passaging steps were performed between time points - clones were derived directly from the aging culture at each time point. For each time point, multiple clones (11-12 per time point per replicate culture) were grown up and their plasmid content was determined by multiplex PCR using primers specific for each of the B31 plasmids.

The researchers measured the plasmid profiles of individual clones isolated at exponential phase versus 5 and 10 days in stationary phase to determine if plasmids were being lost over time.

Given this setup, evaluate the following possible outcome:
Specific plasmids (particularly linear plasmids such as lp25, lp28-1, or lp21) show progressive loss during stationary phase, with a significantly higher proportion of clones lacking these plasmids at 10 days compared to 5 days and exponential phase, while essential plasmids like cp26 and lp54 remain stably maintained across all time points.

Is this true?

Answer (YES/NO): NO